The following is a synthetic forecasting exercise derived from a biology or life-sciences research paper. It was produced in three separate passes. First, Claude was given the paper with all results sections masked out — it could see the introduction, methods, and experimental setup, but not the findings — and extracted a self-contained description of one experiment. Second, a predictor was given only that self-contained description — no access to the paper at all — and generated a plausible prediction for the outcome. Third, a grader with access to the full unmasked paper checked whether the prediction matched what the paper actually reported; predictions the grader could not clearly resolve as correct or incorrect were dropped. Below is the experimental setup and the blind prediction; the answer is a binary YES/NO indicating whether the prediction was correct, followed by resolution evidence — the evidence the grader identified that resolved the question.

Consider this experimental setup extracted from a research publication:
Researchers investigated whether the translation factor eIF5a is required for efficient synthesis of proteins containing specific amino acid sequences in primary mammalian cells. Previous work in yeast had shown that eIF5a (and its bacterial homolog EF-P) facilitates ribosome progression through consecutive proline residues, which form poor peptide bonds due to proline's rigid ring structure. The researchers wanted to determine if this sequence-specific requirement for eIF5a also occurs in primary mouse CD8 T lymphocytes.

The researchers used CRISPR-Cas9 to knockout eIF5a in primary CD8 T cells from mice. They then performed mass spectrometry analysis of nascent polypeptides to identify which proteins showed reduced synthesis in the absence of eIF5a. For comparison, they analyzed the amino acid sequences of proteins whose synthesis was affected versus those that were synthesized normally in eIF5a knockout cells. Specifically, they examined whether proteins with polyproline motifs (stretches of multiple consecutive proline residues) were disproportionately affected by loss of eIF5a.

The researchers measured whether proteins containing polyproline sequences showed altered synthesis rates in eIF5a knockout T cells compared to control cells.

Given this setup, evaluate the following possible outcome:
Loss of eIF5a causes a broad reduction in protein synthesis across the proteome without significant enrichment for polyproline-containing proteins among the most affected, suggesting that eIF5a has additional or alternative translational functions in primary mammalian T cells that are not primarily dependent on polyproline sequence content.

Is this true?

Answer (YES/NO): NO